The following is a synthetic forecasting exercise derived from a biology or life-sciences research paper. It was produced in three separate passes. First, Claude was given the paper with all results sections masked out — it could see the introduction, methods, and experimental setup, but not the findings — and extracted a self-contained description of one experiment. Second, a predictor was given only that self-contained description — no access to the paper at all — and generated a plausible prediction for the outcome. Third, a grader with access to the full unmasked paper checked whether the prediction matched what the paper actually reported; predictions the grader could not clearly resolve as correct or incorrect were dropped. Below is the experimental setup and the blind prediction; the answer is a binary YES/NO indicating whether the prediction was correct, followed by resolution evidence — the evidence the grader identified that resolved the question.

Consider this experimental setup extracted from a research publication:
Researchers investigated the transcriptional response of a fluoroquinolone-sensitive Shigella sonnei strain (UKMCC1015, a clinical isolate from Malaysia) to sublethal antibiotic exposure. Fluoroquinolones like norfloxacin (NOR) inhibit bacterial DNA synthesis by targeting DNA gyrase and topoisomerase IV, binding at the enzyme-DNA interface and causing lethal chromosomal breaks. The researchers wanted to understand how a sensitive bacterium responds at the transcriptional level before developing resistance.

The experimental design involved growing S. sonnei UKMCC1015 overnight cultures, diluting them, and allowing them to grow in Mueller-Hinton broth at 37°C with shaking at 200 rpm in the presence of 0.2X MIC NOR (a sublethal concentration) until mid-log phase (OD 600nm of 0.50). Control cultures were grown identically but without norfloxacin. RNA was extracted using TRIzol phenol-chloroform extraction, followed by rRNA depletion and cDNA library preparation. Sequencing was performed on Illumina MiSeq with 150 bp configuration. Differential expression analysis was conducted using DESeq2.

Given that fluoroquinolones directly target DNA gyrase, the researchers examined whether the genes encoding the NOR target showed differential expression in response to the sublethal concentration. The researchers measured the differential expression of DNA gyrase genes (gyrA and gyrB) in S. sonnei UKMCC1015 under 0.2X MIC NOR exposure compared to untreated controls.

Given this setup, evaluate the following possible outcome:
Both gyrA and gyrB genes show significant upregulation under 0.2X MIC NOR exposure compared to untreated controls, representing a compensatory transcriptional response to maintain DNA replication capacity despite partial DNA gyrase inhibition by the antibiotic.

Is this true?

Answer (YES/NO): NO